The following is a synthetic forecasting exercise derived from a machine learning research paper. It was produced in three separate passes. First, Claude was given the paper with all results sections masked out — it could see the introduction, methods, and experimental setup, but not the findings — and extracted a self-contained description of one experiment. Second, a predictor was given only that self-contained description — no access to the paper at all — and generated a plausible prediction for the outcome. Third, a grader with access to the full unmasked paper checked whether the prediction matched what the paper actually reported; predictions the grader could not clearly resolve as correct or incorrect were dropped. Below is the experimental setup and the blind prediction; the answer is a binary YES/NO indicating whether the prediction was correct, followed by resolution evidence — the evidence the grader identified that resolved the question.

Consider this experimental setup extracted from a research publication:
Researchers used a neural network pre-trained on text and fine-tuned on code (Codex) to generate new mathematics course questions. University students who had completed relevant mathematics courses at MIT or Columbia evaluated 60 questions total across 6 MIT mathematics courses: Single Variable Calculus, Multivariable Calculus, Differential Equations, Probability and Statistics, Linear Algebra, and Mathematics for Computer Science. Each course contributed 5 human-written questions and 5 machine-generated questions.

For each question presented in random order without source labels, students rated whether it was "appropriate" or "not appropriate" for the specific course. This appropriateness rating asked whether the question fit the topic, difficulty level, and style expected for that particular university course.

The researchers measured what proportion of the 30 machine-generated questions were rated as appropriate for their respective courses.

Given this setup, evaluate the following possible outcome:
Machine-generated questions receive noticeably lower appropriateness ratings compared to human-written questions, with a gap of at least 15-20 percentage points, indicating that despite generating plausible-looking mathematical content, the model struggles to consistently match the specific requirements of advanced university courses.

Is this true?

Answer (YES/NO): NO